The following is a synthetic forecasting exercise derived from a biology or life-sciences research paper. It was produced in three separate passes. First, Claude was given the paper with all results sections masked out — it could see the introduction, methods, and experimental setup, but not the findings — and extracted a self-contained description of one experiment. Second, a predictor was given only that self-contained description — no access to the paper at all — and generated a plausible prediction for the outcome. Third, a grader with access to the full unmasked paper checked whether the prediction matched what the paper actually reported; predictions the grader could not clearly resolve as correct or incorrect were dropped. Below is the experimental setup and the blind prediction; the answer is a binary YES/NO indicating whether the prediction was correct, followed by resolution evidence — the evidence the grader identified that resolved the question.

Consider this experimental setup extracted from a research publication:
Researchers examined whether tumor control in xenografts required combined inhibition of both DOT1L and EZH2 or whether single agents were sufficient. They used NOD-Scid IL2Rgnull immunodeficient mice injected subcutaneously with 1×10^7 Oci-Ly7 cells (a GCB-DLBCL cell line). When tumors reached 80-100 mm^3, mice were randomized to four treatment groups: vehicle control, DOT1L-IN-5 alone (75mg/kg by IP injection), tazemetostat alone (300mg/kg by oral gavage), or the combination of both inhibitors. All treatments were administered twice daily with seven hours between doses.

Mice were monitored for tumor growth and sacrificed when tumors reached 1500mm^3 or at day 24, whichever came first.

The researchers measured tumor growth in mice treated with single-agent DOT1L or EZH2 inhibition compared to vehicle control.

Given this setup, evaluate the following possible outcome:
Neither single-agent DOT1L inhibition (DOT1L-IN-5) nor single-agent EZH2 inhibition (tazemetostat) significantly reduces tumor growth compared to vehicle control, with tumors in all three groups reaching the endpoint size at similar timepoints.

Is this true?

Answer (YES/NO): NO